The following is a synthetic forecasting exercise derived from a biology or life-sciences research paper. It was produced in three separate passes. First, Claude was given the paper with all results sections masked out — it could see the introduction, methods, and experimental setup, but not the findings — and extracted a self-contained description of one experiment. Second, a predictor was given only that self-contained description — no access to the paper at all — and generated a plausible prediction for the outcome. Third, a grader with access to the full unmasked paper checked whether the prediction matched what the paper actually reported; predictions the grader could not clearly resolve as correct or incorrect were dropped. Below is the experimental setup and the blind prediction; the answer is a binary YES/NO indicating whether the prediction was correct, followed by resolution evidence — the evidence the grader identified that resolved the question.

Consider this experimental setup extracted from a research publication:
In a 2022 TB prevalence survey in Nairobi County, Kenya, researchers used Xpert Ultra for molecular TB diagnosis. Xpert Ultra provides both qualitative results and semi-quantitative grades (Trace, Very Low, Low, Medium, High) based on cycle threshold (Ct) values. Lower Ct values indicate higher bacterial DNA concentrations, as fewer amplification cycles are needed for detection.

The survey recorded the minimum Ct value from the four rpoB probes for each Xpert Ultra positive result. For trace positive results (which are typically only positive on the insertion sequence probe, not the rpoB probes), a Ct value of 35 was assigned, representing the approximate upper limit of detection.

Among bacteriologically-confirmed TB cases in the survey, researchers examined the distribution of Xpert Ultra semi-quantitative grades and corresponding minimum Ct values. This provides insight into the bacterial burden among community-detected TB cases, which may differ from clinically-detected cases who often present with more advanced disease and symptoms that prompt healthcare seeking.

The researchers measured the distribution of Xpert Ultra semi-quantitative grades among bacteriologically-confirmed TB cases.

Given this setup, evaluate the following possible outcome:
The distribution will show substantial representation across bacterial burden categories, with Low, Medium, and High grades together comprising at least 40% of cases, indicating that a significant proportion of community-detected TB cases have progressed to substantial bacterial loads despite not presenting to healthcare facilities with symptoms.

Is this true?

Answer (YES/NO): YES